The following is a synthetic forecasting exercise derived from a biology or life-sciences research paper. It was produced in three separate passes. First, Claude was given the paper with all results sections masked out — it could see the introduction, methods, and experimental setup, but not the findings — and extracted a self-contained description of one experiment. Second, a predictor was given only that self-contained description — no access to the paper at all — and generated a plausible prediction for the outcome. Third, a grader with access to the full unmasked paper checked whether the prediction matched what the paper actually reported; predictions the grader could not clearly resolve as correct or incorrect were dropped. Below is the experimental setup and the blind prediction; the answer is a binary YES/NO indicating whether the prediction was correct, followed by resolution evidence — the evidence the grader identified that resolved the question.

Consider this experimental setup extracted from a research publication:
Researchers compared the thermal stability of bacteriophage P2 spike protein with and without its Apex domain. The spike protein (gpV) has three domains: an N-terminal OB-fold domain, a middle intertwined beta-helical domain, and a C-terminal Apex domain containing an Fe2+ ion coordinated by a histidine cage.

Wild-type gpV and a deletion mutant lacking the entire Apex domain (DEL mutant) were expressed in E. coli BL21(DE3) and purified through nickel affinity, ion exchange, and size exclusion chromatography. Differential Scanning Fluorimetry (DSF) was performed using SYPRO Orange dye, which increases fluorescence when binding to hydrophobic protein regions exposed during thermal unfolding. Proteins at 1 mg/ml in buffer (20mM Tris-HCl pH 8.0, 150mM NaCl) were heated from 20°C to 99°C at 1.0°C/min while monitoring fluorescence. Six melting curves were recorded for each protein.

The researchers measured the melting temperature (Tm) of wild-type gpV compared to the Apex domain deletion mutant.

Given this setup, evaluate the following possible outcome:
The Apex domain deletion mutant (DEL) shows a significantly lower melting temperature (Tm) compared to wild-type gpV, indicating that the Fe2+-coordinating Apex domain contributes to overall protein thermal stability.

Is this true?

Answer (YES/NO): NO